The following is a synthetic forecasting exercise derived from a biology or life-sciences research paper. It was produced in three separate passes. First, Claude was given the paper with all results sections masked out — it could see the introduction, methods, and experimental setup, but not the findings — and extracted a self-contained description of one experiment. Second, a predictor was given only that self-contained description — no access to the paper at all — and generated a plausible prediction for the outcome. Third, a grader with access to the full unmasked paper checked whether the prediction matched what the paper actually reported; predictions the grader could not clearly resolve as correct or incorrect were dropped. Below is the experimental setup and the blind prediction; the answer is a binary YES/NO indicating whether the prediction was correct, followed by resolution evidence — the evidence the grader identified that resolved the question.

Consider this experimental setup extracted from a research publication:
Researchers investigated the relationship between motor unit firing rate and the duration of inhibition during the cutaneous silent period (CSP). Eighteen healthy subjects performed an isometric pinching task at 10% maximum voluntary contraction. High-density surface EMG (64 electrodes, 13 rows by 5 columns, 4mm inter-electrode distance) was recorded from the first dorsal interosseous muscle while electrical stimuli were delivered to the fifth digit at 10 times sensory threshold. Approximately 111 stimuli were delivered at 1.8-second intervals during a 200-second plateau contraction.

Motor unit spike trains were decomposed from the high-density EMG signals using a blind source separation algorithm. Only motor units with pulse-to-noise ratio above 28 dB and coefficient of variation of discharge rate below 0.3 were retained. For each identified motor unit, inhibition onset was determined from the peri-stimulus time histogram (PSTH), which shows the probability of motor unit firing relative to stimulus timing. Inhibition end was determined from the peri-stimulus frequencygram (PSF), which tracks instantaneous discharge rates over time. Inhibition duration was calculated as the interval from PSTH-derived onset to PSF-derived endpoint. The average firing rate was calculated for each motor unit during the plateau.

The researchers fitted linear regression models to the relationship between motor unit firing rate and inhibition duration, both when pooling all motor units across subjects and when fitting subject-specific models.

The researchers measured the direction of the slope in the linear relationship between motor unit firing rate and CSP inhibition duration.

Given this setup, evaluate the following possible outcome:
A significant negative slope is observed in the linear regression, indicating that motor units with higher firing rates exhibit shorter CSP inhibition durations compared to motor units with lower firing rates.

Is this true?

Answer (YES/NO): YES